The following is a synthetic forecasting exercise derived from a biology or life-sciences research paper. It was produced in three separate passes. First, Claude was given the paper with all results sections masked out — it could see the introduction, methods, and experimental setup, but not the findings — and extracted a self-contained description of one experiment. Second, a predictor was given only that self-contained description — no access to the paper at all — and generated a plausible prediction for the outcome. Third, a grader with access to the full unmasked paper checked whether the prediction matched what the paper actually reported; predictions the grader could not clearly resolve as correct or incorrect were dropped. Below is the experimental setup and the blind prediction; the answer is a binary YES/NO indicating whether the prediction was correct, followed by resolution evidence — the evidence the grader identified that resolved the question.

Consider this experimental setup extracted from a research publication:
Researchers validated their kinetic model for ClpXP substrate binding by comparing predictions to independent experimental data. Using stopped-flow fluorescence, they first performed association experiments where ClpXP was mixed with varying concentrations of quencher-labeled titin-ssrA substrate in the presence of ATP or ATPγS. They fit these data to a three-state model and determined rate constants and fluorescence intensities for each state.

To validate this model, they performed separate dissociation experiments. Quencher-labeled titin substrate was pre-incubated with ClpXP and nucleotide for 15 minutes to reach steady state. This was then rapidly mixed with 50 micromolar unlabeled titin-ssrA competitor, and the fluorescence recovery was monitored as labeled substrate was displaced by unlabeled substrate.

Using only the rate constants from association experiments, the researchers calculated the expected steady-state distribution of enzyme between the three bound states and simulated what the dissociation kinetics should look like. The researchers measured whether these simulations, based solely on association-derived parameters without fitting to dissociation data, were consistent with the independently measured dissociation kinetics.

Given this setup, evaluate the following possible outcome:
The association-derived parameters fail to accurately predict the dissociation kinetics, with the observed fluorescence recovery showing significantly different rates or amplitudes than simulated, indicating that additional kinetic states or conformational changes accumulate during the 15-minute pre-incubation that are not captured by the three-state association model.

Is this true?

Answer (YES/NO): NO